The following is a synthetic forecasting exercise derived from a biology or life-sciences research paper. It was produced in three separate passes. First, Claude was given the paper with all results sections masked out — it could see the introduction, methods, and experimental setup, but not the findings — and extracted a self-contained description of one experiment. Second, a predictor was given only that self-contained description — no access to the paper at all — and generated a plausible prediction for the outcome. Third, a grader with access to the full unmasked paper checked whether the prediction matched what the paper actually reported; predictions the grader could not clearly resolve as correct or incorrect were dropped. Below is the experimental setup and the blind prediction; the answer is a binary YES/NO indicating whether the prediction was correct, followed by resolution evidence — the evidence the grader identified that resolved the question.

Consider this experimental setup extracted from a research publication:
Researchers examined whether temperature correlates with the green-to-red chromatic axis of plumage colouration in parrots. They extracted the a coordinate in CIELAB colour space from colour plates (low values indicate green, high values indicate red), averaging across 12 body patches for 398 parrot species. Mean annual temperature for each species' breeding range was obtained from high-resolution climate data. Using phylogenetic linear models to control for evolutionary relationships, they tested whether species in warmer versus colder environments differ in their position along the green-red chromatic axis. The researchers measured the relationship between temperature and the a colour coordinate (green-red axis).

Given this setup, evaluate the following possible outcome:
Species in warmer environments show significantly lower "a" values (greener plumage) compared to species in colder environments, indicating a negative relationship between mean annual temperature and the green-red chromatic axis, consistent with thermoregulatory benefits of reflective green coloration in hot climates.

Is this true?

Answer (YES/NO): NO